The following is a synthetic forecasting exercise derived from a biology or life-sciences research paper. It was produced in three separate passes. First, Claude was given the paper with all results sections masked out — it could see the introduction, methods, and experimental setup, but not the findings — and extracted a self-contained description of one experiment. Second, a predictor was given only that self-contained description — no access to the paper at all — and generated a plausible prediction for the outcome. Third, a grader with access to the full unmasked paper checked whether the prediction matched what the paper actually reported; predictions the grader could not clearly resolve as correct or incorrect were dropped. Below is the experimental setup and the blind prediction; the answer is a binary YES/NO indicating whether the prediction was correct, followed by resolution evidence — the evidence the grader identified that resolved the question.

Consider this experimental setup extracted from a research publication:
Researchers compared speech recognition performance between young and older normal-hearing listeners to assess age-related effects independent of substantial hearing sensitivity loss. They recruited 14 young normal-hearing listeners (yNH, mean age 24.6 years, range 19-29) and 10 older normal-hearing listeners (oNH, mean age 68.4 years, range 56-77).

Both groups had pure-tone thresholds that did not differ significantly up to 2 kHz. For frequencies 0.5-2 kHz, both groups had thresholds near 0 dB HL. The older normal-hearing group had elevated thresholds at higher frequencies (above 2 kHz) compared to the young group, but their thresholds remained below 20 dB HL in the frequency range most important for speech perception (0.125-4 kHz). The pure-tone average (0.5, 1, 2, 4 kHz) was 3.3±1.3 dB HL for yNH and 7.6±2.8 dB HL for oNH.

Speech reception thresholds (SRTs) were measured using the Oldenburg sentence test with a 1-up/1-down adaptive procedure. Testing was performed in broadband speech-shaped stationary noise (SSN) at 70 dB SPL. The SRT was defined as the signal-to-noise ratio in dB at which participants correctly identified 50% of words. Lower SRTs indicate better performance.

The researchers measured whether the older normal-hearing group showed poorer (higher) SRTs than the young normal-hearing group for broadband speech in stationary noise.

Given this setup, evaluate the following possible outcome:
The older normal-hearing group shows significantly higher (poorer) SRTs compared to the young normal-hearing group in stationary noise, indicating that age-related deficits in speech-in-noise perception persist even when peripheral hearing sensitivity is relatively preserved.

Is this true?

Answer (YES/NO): YES